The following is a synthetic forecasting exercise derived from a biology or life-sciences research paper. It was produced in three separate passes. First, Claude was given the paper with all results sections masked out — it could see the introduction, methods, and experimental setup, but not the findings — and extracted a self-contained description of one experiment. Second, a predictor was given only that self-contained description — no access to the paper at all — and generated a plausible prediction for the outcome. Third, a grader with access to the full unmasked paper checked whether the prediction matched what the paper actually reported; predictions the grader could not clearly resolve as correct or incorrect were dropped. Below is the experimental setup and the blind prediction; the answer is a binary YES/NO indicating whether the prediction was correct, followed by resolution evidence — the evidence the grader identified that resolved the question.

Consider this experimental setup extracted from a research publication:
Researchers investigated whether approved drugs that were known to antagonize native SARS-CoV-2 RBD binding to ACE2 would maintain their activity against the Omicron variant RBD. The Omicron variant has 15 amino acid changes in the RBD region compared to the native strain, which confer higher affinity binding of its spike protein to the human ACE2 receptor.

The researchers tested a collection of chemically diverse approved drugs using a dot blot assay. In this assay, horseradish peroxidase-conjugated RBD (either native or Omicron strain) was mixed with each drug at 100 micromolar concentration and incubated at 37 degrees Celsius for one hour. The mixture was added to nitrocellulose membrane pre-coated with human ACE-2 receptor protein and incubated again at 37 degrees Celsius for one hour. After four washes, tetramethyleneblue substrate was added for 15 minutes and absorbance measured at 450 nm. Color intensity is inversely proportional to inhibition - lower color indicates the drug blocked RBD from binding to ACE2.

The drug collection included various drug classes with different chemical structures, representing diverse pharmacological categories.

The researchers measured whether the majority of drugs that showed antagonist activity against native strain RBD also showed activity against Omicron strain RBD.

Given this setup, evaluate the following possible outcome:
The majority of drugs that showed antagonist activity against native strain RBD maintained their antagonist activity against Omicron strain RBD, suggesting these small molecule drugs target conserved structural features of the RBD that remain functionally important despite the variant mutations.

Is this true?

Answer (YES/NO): YES